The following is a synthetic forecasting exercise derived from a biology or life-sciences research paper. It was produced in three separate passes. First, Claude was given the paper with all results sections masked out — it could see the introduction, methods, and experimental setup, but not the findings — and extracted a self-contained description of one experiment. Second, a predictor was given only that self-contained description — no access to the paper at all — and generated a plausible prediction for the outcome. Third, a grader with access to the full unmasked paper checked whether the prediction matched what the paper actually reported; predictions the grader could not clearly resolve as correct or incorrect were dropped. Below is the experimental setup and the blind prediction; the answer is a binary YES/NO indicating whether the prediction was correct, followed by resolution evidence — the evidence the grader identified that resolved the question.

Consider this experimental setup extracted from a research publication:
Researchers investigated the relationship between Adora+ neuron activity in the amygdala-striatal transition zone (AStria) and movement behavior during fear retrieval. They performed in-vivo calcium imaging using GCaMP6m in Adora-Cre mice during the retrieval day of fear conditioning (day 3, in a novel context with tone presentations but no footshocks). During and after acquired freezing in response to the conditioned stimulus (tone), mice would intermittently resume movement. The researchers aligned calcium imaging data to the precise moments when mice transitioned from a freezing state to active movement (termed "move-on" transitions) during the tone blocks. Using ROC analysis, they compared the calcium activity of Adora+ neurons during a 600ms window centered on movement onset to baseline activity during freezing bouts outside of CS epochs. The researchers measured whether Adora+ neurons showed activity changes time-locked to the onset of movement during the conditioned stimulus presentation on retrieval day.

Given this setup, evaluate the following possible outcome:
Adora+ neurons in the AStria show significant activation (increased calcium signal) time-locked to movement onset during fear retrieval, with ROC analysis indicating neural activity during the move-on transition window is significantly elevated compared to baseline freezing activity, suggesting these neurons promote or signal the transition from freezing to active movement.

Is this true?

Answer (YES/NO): YES